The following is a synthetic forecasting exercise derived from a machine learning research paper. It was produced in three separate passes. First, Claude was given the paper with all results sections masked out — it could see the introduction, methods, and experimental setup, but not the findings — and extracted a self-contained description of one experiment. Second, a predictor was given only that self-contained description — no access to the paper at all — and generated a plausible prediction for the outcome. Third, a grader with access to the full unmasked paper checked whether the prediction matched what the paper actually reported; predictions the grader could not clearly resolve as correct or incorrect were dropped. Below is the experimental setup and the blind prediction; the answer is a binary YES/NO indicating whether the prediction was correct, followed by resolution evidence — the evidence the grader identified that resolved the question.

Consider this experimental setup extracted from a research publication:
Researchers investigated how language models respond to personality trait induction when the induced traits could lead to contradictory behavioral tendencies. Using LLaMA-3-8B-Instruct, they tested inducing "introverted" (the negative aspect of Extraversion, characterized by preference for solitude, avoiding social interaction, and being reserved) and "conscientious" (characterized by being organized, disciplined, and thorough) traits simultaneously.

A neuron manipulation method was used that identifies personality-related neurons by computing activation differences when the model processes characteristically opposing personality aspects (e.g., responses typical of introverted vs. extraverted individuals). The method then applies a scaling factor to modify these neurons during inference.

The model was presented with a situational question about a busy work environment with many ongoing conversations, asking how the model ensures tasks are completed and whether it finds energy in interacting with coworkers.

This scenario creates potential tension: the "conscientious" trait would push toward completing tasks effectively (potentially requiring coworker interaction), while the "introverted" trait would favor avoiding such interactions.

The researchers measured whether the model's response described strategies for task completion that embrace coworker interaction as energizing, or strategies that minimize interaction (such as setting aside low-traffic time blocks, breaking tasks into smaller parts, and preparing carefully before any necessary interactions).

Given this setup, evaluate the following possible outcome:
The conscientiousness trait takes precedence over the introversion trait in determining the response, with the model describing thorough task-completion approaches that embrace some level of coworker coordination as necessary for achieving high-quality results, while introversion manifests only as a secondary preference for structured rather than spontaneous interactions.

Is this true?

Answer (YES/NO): NO